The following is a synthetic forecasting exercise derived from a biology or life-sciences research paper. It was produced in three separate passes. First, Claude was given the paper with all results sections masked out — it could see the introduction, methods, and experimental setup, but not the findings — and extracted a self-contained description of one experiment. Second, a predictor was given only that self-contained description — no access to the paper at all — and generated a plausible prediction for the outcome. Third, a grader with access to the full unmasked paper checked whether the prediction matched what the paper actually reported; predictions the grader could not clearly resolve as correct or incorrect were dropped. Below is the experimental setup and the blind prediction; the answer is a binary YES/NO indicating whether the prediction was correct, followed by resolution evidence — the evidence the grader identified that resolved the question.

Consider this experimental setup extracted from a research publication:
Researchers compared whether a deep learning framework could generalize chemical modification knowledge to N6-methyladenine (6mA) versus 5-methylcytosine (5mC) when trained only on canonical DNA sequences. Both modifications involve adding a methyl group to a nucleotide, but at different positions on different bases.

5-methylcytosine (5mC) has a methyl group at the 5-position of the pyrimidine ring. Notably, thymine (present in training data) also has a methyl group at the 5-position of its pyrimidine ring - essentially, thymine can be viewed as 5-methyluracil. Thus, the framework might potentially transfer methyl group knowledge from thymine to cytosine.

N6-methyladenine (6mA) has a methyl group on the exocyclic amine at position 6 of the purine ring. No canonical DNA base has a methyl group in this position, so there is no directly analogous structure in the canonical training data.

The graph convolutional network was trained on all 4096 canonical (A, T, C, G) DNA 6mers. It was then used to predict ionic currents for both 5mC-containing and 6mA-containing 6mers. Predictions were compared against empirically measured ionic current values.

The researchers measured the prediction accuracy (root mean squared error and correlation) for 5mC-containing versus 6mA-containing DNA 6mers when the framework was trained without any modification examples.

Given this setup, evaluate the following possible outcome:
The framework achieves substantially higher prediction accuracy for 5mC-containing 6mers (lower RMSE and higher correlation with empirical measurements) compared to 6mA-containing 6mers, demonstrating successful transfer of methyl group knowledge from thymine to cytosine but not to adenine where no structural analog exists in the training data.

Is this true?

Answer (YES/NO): YES